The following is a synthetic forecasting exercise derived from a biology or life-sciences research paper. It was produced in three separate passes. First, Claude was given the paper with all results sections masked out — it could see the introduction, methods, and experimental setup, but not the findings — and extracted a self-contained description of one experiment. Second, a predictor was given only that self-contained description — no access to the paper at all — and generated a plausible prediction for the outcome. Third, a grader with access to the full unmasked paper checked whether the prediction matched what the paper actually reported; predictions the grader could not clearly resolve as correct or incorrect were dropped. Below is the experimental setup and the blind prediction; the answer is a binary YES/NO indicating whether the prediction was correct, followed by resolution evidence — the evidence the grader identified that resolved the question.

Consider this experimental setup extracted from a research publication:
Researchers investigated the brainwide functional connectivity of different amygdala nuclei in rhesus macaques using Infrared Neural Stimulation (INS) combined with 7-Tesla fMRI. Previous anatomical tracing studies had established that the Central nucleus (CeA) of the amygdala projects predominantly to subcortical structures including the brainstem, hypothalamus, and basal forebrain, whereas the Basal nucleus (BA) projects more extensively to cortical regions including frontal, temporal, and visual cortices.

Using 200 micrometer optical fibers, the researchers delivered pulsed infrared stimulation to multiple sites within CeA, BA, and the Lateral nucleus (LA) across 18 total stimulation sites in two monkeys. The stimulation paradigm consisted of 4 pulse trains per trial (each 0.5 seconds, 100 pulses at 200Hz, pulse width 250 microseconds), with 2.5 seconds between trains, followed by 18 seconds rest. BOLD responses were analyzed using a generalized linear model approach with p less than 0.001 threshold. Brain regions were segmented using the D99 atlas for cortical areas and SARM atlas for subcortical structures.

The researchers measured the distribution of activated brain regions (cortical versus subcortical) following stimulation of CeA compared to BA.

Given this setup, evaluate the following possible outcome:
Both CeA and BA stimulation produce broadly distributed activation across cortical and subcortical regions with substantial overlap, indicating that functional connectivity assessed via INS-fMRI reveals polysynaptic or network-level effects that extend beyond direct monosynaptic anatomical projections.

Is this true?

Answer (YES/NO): NO